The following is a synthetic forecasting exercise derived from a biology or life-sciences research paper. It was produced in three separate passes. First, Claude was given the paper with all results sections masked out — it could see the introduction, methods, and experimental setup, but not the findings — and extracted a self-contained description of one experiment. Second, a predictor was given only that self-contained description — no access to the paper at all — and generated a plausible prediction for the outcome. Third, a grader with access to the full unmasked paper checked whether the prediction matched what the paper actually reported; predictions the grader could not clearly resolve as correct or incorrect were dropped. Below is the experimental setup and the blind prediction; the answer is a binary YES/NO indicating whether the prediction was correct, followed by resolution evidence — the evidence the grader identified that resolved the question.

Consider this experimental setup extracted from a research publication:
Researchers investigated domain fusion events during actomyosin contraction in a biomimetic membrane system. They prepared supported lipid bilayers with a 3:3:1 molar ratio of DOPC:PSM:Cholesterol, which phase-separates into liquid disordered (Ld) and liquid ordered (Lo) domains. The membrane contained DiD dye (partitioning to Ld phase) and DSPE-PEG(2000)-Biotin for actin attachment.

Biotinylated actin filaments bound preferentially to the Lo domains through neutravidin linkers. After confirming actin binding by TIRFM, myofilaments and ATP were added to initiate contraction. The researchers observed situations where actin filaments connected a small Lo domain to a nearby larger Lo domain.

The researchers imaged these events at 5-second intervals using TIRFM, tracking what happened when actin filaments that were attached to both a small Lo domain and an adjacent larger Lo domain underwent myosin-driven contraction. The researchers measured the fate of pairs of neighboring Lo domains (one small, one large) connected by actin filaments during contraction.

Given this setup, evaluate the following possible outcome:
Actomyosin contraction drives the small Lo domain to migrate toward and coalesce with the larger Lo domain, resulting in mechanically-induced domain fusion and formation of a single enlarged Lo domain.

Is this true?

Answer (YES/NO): YES